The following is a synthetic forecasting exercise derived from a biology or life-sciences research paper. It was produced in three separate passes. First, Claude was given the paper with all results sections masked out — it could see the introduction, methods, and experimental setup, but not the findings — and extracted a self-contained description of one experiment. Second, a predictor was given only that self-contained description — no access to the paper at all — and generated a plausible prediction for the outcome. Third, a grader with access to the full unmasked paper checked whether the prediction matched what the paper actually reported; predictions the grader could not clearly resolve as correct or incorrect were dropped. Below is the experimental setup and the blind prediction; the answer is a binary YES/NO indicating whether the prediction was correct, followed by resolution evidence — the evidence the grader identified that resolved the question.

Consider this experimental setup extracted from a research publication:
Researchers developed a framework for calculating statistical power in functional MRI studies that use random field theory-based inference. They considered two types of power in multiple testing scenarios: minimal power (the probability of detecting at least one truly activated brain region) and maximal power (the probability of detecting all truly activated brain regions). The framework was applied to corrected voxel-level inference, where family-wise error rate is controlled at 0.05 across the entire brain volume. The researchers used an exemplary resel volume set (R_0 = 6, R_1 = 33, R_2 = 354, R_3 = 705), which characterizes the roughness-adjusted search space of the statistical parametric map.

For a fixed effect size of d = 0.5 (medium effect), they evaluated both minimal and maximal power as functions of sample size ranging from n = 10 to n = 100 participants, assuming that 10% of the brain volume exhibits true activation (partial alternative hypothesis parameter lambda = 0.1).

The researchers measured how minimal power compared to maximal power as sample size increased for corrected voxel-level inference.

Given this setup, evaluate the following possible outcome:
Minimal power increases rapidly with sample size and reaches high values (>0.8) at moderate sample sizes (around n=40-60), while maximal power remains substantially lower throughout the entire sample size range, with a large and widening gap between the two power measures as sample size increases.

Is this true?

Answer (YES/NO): NO